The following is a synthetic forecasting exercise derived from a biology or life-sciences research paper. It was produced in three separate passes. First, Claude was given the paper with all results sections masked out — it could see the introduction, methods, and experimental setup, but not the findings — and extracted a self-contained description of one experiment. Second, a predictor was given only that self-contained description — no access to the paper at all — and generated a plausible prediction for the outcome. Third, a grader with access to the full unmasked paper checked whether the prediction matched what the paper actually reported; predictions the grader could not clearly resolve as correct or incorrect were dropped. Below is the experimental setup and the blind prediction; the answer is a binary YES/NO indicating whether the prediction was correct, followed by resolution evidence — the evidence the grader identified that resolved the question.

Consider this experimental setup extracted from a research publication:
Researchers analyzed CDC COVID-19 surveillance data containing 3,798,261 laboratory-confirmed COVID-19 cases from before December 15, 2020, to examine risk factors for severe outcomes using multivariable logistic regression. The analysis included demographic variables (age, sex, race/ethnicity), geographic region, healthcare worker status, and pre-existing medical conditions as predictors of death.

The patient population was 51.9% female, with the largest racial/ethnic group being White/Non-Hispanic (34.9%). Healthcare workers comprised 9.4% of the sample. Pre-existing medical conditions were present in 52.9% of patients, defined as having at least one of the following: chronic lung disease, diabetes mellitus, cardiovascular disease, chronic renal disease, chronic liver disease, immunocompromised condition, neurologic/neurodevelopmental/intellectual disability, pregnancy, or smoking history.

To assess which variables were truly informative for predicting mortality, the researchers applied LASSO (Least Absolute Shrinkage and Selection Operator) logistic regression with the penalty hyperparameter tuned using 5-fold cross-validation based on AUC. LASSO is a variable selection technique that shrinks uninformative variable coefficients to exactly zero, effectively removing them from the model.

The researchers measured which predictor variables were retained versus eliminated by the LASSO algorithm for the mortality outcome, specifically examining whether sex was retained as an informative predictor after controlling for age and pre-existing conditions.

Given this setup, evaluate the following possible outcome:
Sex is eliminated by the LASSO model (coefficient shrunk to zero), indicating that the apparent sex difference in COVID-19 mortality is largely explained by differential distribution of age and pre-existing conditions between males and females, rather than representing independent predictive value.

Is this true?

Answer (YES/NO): NO